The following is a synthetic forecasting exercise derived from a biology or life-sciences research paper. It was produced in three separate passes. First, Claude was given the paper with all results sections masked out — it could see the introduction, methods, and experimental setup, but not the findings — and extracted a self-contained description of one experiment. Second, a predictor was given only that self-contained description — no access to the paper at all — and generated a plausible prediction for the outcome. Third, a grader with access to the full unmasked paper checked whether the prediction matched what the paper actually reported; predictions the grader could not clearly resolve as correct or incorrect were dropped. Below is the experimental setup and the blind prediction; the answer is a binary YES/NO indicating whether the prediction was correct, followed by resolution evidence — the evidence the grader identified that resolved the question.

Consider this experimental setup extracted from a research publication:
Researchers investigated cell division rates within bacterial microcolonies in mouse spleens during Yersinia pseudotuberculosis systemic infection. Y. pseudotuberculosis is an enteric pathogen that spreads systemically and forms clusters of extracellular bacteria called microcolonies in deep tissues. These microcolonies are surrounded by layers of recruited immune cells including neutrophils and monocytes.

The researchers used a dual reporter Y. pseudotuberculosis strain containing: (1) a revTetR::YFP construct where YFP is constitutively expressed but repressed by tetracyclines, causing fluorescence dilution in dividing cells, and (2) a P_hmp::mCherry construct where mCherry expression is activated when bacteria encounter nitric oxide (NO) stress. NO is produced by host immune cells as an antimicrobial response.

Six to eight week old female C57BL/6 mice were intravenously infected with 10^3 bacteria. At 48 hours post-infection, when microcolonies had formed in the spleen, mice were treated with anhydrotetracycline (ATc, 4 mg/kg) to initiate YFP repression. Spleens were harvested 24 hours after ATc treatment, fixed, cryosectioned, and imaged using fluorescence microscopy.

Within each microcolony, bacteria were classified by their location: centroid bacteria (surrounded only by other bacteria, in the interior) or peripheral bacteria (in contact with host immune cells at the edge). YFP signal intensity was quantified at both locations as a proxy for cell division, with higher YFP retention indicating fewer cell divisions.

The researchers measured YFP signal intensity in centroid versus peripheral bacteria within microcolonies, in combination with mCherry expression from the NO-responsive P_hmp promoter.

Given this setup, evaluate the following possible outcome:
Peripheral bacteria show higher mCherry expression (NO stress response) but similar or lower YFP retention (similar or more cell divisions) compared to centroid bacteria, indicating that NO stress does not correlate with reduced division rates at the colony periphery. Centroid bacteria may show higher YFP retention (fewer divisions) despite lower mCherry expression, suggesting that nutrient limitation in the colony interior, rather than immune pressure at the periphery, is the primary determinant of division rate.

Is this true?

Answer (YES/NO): NO